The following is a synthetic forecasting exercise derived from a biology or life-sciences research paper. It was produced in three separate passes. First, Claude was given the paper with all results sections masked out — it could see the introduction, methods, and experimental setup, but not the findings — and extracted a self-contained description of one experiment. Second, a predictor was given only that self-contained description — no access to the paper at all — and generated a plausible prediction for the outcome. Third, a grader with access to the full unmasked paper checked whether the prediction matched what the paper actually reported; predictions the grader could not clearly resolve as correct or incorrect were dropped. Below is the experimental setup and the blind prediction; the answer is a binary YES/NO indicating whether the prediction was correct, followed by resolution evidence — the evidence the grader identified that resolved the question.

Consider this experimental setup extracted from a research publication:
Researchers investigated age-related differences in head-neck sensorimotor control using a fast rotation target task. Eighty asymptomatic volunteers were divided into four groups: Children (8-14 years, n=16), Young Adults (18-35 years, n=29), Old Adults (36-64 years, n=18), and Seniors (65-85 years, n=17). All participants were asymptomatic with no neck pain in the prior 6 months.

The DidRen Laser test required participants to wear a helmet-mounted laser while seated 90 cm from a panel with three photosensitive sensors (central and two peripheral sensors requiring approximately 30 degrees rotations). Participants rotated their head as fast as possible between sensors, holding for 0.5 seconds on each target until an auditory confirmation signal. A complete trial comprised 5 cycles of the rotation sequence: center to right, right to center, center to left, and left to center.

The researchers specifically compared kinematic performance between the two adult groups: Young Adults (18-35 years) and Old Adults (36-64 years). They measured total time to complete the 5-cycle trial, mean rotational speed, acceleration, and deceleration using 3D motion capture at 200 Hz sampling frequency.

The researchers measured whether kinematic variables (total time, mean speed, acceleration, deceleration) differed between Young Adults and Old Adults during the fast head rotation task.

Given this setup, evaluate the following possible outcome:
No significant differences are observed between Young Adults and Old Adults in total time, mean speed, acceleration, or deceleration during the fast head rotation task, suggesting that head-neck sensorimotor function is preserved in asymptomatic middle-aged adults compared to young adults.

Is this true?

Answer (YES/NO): YES